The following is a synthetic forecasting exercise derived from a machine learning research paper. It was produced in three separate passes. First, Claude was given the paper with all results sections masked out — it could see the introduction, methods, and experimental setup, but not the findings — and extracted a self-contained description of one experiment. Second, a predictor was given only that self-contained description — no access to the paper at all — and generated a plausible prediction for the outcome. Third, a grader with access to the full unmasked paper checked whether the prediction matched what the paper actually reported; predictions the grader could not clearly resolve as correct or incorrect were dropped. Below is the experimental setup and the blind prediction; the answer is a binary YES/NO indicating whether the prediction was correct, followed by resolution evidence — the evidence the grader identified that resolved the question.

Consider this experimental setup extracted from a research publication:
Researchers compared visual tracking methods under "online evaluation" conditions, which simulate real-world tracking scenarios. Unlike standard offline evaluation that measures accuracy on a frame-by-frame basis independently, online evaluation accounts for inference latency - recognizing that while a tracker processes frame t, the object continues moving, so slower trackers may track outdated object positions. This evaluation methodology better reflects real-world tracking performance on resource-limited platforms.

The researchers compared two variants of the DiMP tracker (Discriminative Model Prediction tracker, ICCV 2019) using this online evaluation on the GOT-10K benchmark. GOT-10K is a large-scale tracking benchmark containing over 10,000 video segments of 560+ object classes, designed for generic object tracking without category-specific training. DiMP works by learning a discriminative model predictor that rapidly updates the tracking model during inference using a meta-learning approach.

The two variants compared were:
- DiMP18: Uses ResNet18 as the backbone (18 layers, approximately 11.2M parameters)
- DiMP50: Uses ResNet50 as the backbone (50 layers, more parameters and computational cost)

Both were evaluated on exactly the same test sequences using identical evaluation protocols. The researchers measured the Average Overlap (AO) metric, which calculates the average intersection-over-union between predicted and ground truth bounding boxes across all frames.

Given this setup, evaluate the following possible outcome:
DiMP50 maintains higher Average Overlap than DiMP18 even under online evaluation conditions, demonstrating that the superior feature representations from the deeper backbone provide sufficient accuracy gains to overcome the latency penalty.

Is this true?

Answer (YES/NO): NO